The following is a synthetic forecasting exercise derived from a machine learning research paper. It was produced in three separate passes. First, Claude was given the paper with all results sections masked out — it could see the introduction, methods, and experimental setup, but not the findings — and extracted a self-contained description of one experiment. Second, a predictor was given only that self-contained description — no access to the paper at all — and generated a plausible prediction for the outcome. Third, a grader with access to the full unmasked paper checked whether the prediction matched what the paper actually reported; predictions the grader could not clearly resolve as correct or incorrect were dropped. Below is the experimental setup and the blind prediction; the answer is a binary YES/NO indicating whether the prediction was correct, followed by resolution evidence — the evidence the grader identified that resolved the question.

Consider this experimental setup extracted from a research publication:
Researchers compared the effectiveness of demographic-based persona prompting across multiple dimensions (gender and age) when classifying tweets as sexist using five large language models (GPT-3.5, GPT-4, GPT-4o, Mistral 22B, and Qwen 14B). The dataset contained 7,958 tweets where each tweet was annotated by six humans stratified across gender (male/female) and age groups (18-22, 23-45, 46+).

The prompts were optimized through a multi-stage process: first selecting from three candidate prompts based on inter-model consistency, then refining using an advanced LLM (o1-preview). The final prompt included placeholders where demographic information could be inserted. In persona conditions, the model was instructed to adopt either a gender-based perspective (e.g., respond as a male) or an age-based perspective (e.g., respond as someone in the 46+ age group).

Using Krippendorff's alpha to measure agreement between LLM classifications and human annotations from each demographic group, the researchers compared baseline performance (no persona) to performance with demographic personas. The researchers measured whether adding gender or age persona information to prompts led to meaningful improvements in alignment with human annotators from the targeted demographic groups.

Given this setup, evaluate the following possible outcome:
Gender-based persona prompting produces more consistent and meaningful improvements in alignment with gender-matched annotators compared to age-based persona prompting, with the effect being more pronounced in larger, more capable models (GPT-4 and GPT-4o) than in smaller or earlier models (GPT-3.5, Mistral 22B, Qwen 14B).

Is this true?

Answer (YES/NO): NO